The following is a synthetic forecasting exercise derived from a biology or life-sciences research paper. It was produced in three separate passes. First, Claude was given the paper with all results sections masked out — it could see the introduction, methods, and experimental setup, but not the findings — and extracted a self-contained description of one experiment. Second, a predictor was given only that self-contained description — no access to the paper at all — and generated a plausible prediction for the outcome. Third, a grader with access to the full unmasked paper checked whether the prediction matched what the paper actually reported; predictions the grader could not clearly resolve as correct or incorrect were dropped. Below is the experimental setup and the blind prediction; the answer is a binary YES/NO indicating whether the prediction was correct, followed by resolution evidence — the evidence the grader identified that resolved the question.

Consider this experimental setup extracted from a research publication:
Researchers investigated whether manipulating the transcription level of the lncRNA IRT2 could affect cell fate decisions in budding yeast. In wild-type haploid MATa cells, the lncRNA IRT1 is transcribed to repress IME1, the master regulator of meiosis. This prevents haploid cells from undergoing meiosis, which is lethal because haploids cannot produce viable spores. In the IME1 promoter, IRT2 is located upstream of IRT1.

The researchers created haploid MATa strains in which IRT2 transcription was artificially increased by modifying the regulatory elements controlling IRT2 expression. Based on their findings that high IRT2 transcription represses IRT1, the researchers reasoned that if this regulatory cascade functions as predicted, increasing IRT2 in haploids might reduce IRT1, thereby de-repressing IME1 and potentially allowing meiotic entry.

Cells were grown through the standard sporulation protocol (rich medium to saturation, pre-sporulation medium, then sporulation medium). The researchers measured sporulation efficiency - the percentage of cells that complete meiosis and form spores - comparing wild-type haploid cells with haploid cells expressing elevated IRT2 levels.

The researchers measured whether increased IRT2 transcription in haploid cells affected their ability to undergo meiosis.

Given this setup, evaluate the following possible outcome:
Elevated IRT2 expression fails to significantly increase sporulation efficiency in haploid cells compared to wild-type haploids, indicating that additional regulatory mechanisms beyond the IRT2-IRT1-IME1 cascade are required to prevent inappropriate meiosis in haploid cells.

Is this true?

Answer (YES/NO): NO